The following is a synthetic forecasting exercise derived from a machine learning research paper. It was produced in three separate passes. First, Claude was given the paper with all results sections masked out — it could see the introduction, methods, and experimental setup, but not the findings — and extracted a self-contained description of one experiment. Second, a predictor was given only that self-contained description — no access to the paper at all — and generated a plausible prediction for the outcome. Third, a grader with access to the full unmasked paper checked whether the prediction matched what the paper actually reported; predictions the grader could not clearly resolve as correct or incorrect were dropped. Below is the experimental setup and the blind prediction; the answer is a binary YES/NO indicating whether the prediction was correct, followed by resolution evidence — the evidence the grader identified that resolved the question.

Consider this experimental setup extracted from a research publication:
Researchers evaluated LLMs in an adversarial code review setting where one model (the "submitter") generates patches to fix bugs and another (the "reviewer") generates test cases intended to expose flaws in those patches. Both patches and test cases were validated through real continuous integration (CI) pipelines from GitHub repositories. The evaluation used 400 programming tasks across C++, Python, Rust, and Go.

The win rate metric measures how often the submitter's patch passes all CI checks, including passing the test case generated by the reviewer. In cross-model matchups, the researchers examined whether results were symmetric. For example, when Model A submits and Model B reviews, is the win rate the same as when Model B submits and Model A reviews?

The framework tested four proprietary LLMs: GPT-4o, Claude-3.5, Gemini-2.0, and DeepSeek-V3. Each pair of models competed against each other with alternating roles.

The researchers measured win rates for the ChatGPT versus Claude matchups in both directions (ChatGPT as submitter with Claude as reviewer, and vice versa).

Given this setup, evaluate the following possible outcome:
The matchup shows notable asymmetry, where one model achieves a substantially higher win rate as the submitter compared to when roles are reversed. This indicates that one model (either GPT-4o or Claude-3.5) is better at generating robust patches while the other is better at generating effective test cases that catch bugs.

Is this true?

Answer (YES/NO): NO